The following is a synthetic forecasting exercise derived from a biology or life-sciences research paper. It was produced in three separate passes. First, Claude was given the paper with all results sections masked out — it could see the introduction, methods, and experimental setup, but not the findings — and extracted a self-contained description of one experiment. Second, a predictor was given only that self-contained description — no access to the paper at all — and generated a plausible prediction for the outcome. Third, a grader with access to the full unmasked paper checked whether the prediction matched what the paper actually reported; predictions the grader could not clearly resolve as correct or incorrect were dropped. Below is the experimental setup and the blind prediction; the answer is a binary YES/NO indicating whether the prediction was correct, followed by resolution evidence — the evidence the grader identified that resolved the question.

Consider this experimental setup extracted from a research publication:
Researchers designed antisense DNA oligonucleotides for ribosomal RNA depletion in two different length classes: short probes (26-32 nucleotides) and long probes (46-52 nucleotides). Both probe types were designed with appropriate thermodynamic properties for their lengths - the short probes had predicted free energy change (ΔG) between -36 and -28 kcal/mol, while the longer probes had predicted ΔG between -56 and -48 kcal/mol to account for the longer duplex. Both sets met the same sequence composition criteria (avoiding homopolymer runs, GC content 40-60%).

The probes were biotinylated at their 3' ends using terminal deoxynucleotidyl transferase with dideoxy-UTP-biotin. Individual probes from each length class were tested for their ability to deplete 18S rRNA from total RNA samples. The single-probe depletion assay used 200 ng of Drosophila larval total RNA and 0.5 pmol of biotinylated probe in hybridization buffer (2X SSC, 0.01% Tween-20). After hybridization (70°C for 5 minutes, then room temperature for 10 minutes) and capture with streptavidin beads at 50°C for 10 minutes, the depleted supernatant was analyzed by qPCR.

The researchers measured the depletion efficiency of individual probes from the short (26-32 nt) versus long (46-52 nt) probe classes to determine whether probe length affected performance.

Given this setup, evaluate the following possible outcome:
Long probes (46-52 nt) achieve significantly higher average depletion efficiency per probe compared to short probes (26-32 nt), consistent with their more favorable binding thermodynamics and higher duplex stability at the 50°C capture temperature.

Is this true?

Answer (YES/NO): NO